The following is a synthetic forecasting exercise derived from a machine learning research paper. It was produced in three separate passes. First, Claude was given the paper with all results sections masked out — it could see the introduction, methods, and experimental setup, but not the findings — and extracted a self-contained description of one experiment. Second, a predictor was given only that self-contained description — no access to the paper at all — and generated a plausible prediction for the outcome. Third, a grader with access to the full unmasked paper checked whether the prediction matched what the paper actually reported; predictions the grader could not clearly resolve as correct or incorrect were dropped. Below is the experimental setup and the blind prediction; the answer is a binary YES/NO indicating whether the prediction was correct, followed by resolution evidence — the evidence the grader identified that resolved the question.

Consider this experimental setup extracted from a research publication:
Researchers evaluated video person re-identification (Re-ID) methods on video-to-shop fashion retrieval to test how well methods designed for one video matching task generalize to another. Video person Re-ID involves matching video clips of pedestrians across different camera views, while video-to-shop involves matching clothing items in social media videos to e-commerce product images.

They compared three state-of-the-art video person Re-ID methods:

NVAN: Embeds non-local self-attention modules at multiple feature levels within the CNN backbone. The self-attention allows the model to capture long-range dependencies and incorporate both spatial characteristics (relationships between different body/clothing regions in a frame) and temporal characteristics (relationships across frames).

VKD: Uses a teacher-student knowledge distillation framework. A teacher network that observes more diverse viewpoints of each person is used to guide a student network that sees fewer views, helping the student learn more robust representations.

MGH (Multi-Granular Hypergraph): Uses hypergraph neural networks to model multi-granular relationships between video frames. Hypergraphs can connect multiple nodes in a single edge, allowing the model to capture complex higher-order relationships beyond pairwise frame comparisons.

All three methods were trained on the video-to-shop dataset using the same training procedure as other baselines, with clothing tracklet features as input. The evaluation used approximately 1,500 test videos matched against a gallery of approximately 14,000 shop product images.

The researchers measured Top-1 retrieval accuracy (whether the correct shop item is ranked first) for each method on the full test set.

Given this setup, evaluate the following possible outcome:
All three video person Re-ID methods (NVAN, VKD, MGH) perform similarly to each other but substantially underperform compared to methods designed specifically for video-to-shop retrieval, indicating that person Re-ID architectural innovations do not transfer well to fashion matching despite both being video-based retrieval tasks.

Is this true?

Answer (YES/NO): NO